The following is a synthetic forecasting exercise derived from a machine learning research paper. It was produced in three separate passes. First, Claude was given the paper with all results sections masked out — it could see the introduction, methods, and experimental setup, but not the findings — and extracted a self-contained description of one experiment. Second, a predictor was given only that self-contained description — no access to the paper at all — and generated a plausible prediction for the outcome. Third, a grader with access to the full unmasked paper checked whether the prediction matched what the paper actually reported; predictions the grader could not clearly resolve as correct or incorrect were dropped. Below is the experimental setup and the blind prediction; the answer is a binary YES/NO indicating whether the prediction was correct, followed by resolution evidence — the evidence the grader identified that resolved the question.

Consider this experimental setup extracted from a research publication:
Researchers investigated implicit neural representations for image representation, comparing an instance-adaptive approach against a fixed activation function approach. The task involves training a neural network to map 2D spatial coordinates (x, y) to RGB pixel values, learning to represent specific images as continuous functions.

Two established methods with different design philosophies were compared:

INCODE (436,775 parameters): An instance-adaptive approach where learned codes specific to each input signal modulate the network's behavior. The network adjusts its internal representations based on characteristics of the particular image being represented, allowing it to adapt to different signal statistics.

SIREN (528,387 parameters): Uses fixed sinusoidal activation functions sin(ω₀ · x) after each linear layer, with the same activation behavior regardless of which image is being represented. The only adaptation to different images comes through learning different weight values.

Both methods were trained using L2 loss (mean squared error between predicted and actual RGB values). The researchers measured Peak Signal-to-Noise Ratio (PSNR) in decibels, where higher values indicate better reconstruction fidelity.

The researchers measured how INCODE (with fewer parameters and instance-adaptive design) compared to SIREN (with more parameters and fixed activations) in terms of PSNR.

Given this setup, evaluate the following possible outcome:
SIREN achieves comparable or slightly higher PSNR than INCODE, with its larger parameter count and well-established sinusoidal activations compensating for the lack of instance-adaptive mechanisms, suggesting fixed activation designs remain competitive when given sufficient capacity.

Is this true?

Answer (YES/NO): NO